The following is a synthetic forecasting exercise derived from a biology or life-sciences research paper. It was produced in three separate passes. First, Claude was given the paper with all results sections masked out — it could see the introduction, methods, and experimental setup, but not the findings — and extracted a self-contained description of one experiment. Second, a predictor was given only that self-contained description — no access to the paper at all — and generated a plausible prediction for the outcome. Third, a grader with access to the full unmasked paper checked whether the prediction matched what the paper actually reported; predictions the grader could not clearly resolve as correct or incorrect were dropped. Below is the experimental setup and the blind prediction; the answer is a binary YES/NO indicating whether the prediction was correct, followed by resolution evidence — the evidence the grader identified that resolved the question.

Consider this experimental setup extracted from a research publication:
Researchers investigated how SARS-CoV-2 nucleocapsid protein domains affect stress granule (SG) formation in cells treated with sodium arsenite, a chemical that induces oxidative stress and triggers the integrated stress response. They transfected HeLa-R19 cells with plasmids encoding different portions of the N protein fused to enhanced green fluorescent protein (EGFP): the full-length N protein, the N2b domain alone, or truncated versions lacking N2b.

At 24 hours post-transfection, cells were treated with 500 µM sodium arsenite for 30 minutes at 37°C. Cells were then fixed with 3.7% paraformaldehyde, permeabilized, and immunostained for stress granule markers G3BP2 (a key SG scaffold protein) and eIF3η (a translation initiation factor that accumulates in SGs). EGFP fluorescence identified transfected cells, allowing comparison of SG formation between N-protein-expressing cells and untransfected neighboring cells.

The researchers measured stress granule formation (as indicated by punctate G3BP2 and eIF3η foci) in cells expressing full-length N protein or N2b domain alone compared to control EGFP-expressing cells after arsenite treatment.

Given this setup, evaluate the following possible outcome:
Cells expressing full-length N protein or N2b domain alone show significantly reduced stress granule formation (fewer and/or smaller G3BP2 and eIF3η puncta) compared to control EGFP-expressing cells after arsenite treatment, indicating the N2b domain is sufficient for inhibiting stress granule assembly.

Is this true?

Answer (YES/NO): NO